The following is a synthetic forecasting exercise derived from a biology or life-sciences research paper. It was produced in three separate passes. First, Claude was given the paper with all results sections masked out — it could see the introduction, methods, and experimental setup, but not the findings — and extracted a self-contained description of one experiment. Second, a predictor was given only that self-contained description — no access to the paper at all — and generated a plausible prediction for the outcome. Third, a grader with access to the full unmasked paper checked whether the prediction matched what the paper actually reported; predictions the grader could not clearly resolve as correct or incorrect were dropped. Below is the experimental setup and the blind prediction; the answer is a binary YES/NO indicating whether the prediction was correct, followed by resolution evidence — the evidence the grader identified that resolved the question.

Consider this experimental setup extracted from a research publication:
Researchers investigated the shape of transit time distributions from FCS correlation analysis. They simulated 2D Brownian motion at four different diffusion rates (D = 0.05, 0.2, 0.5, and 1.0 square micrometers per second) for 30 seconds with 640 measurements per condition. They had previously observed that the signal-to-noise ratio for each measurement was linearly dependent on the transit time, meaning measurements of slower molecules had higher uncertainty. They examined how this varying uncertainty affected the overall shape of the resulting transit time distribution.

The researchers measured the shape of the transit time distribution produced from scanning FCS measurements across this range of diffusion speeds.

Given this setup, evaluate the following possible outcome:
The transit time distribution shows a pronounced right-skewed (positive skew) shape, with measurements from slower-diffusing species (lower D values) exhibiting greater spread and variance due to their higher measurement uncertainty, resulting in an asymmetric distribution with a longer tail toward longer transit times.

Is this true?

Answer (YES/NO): YES